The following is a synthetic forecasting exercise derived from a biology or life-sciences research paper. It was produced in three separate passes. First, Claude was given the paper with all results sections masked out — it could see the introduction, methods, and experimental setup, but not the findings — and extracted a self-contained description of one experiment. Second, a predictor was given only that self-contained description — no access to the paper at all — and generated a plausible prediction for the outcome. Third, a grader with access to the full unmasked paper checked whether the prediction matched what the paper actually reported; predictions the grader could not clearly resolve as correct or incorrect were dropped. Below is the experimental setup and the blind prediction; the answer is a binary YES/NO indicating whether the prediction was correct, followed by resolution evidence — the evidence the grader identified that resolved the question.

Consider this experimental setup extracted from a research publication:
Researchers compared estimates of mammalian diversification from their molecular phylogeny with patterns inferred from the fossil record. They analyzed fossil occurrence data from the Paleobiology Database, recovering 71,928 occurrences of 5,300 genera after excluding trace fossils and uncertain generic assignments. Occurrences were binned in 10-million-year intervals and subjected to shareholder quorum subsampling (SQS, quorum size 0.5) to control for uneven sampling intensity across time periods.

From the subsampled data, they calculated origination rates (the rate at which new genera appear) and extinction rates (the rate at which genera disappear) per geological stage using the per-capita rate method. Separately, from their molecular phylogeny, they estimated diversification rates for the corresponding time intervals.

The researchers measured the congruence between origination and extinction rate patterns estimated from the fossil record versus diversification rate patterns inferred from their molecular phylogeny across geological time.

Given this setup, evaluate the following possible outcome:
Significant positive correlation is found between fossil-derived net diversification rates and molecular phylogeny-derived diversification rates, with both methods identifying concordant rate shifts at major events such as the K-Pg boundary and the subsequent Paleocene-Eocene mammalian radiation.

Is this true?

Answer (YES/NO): NO